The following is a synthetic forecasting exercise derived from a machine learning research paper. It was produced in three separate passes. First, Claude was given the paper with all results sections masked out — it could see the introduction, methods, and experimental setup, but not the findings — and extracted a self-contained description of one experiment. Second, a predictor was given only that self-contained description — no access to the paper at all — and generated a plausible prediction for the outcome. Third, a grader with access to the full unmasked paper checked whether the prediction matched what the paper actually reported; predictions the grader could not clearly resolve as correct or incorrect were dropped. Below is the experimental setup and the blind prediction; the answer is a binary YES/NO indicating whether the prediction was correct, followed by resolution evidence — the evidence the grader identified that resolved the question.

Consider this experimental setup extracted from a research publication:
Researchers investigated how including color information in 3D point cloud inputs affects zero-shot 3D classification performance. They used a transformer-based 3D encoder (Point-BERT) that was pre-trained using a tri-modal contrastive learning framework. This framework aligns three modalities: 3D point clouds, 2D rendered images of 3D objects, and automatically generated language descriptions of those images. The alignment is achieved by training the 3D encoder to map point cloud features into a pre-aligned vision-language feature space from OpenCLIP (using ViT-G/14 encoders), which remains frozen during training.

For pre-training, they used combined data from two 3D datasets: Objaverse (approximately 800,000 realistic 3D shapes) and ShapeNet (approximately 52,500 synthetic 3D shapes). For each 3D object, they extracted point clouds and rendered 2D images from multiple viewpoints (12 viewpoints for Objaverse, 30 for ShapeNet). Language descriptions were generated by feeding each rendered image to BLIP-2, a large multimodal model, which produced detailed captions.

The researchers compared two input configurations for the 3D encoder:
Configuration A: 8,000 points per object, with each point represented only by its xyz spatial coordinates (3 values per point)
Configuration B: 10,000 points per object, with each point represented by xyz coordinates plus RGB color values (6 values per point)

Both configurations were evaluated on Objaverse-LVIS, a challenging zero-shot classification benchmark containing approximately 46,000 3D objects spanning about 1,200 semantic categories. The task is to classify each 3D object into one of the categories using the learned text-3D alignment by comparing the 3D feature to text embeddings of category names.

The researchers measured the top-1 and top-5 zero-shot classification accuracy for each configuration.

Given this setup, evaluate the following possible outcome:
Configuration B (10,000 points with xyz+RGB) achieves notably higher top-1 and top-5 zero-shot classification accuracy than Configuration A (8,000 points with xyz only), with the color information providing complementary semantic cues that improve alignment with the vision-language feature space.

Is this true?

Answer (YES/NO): NO